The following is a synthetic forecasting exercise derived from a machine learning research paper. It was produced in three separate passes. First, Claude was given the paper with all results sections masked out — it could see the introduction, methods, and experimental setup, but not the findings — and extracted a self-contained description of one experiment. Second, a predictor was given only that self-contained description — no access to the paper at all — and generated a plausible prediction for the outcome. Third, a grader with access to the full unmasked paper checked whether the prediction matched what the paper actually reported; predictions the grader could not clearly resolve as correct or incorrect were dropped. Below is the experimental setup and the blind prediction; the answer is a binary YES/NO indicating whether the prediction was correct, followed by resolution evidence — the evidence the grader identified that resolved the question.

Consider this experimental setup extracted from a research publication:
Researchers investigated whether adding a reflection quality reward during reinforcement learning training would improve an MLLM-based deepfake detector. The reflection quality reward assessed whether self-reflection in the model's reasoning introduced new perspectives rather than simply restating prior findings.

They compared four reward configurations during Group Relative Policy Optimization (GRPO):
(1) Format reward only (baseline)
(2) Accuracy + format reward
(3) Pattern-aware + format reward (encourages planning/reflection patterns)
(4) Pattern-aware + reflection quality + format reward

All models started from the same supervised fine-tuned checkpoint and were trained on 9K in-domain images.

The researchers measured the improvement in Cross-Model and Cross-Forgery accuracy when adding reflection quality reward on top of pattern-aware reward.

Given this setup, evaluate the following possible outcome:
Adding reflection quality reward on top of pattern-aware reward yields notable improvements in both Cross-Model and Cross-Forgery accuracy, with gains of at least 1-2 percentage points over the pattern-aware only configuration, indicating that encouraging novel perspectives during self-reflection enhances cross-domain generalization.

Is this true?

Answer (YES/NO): NO